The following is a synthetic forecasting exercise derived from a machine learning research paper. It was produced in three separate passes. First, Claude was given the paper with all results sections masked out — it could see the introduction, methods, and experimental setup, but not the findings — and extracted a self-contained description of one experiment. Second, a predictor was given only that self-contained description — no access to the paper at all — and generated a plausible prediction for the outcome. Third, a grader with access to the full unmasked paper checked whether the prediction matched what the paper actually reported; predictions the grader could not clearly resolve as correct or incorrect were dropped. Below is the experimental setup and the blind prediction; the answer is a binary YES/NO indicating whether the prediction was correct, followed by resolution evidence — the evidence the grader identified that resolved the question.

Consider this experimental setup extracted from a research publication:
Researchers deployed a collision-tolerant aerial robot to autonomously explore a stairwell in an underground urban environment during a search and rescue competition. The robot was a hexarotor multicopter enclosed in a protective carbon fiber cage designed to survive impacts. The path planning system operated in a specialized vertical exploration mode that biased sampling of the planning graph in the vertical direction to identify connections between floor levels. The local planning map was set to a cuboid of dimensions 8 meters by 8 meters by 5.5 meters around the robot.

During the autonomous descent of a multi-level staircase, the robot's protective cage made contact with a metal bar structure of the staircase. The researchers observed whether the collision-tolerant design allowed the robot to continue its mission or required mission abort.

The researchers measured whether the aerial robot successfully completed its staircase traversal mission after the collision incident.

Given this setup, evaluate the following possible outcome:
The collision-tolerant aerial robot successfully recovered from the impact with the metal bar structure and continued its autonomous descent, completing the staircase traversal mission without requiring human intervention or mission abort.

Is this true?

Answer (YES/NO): YES